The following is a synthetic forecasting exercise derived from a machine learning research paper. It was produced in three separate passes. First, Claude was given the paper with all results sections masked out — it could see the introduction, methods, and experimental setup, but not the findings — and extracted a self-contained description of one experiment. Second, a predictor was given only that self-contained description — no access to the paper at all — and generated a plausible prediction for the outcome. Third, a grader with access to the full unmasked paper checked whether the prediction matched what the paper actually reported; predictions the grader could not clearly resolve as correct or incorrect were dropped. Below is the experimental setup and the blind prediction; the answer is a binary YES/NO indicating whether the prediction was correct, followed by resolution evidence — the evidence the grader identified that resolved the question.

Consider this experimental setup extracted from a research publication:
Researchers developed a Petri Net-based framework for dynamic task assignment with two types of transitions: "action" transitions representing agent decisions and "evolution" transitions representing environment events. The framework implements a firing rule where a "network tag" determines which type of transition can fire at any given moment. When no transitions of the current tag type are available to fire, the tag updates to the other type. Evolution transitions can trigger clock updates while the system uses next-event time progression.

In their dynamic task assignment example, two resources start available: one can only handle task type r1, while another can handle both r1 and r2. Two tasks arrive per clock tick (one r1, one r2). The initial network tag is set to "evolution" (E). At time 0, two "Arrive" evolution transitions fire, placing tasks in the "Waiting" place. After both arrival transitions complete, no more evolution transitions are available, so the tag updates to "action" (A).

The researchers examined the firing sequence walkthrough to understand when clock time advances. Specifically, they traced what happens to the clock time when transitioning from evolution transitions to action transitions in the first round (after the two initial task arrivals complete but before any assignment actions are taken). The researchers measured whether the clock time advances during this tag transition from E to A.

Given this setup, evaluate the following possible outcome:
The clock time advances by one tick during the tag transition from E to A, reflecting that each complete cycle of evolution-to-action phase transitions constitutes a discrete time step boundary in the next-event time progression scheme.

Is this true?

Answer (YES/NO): NO